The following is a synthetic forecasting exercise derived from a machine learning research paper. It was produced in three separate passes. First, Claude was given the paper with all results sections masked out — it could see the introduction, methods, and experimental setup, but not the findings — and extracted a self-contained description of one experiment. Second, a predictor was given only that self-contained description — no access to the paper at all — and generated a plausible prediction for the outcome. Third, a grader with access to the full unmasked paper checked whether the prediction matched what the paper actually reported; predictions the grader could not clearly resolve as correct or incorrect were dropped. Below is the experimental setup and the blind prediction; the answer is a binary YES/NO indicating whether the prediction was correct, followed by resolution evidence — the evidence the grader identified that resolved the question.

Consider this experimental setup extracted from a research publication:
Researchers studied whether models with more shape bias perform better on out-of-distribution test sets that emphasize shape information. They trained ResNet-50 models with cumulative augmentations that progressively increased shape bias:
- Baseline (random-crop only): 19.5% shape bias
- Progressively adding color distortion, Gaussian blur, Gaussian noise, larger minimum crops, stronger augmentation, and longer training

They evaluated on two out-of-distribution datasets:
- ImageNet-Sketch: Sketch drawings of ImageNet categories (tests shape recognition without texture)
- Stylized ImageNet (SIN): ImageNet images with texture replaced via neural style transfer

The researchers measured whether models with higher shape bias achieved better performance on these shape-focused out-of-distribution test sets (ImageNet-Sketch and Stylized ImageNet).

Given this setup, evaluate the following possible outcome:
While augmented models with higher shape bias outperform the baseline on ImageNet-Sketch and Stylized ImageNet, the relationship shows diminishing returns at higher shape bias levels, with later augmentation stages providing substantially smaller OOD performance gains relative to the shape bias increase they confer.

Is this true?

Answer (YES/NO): YES